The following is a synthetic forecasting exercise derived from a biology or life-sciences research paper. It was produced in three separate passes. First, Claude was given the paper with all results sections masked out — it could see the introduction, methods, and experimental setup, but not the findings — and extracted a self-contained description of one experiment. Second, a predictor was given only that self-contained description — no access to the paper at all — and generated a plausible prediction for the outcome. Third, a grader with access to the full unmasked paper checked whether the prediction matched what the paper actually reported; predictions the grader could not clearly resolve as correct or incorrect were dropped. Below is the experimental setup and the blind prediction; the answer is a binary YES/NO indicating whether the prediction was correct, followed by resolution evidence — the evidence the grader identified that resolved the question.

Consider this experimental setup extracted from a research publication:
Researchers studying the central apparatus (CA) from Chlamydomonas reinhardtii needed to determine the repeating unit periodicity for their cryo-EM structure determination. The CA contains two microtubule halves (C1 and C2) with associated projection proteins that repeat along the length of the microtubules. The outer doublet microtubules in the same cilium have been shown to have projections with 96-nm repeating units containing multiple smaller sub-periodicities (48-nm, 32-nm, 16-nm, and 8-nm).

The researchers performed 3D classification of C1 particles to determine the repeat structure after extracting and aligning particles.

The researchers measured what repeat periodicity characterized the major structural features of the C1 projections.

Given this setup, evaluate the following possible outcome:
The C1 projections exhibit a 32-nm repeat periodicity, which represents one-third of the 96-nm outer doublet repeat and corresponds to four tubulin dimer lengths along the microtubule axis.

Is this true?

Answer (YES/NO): YES